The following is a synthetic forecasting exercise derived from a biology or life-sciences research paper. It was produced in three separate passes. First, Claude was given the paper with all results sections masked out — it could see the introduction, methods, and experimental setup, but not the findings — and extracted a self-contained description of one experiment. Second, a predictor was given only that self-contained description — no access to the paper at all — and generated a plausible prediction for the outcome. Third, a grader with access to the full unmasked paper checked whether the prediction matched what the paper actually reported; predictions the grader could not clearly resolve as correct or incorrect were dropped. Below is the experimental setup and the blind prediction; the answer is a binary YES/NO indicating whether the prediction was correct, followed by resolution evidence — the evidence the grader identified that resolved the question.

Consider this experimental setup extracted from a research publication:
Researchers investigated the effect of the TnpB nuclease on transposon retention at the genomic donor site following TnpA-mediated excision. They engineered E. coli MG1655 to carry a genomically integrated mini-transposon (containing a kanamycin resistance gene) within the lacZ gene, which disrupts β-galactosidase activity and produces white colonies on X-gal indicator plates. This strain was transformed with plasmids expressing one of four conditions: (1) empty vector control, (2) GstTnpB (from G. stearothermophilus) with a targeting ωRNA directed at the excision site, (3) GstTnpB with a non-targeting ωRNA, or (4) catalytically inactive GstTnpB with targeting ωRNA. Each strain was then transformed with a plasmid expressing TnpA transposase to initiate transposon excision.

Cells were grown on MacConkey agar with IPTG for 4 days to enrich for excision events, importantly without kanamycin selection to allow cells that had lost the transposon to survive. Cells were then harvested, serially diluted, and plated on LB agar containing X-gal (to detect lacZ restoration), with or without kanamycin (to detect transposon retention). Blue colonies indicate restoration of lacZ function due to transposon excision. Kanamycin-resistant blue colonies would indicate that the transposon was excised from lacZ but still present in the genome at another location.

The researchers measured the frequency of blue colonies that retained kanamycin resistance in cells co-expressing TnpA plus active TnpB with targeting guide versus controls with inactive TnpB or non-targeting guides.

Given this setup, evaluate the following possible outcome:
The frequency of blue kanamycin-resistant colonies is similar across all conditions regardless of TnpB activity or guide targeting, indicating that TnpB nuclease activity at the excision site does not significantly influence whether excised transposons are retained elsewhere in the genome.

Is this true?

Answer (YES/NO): NO